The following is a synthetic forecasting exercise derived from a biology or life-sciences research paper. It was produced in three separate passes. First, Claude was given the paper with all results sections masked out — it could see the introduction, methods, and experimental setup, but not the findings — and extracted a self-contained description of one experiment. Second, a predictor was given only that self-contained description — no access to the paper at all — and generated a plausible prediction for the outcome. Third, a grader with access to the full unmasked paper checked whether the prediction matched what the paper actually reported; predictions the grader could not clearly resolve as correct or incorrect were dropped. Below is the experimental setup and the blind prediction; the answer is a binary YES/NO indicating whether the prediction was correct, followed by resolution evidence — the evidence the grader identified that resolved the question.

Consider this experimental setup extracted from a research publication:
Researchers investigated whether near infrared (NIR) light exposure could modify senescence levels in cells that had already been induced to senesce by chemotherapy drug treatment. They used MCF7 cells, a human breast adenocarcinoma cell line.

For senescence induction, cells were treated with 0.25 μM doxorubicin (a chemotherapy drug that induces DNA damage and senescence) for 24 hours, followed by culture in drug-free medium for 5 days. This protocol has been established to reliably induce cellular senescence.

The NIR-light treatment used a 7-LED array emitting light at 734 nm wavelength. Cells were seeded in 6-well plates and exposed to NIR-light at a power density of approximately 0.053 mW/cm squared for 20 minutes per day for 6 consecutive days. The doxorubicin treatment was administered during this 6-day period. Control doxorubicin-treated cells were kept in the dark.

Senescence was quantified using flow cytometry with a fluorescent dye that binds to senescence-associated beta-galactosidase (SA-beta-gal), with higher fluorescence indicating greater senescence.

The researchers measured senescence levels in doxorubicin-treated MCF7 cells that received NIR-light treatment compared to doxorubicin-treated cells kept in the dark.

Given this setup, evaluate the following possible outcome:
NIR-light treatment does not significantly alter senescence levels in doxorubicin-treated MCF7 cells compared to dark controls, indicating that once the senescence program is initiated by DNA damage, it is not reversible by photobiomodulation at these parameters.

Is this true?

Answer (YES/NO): NO